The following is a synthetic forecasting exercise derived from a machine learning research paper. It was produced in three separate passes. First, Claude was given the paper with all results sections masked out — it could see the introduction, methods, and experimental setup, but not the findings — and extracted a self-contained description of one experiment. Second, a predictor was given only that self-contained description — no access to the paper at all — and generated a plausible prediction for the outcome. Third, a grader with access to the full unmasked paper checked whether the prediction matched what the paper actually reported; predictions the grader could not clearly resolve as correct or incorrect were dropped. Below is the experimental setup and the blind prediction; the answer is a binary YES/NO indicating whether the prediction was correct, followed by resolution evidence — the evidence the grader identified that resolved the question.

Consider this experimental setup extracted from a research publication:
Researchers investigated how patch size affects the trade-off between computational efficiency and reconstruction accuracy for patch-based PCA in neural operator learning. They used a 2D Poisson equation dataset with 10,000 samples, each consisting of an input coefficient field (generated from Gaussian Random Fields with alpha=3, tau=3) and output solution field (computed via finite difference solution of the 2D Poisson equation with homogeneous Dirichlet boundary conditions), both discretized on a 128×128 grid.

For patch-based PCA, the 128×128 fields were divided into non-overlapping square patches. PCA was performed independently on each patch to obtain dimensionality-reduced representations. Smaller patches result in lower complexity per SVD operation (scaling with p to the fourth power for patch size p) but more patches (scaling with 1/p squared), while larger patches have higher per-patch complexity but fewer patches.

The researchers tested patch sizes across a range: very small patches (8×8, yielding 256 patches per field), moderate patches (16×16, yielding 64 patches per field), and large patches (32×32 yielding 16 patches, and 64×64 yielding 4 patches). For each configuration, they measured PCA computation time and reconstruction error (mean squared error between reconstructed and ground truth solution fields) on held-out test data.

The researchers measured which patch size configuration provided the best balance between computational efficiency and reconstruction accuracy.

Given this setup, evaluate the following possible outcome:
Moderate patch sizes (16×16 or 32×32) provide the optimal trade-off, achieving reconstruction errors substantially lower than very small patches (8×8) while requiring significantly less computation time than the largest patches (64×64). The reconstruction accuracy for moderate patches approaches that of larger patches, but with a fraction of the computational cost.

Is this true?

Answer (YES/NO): NO